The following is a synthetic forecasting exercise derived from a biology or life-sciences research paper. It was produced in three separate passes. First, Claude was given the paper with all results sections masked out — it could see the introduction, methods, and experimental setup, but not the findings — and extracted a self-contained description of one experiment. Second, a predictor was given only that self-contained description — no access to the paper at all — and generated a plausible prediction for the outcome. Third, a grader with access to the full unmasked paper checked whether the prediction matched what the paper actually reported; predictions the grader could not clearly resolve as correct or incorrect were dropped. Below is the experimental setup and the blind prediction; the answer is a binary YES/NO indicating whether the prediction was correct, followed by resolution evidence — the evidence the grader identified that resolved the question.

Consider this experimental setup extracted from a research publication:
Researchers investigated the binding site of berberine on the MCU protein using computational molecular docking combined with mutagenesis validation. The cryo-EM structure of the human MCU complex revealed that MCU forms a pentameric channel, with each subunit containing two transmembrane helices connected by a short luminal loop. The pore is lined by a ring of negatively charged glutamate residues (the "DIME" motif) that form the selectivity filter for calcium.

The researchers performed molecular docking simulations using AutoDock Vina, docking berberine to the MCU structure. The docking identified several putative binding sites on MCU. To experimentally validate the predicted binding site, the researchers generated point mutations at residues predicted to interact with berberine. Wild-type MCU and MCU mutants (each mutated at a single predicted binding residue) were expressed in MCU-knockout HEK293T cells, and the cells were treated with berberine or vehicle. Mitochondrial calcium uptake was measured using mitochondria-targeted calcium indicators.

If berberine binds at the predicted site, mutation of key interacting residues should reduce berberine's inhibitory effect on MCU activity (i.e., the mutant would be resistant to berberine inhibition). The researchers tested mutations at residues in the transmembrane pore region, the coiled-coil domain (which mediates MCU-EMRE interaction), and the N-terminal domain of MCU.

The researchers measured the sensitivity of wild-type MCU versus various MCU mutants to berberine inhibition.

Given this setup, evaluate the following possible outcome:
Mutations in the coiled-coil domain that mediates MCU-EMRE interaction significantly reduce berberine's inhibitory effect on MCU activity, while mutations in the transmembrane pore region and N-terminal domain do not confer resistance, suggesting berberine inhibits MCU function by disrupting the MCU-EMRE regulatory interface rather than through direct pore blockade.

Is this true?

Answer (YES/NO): NO